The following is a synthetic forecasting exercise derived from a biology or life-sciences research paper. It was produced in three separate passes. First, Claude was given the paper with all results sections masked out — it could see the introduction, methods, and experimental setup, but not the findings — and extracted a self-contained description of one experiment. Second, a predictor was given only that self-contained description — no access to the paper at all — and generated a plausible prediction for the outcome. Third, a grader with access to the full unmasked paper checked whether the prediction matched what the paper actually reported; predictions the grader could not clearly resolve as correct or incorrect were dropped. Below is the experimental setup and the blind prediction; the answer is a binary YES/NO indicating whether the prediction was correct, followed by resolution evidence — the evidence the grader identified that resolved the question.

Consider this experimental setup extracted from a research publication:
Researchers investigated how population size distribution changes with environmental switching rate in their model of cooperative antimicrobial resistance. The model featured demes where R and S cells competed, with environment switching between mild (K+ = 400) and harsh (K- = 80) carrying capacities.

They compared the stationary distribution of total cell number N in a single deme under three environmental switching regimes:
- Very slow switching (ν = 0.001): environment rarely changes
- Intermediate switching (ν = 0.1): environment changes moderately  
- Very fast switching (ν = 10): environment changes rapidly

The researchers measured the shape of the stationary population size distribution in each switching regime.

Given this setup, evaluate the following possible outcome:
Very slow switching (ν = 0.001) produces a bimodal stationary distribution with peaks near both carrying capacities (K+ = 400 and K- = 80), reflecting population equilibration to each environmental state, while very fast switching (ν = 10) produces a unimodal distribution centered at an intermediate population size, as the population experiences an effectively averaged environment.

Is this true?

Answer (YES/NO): YES